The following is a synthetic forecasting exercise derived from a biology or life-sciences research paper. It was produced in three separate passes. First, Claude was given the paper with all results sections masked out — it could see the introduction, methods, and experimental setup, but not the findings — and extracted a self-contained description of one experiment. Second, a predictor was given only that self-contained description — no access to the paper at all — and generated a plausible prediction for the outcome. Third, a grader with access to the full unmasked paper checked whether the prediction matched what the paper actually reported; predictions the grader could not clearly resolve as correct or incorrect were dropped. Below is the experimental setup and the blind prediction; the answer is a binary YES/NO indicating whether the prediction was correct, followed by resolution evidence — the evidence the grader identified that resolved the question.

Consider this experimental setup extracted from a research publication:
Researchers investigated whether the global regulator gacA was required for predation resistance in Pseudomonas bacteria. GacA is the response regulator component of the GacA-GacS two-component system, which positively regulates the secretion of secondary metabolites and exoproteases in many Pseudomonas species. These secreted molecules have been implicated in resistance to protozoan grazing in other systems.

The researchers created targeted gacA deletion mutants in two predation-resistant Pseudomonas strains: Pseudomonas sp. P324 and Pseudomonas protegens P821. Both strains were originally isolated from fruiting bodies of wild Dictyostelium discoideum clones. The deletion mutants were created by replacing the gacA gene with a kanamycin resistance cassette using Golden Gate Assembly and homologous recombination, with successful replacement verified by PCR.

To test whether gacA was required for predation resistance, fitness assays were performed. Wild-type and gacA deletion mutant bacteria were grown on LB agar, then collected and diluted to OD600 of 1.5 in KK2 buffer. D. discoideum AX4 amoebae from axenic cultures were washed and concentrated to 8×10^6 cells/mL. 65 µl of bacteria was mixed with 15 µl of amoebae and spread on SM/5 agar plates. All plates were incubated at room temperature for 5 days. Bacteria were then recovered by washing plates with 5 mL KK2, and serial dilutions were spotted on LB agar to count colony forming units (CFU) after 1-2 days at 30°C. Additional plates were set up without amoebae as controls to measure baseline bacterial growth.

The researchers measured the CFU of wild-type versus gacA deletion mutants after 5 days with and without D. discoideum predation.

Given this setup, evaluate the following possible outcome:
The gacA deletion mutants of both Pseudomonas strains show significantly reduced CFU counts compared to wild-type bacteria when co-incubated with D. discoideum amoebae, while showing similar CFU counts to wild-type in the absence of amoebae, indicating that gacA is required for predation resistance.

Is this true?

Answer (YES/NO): NO